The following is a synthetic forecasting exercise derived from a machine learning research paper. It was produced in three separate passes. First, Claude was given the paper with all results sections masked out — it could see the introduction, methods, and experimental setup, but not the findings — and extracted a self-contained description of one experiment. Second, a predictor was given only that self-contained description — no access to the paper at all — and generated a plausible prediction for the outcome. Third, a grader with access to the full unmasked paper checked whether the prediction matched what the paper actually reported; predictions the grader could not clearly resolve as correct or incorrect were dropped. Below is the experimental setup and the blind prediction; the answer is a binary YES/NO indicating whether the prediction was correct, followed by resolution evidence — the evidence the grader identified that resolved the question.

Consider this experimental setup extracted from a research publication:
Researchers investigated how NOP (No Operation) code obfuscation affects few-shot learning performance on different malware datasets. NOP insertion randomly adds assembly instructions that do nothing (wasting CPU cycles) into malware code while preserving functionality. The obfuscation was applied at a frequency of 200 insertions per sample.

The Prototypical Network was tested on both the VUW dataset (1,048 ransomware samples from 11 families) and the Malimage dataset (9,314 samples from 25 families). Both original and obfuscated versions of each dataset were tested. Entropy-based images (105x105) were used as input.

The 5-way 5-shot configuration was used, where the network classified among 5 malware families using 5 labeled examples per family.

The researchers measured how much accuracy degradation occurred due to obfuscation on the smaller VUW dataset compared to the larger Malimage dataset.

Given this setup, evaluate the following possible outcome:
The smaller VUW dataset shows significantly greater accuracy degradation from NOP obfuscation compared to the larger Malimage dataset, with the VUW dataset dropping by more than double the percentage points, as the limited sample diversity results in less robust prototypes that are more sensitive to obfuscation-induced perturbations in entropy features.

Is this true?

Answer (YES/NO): NO